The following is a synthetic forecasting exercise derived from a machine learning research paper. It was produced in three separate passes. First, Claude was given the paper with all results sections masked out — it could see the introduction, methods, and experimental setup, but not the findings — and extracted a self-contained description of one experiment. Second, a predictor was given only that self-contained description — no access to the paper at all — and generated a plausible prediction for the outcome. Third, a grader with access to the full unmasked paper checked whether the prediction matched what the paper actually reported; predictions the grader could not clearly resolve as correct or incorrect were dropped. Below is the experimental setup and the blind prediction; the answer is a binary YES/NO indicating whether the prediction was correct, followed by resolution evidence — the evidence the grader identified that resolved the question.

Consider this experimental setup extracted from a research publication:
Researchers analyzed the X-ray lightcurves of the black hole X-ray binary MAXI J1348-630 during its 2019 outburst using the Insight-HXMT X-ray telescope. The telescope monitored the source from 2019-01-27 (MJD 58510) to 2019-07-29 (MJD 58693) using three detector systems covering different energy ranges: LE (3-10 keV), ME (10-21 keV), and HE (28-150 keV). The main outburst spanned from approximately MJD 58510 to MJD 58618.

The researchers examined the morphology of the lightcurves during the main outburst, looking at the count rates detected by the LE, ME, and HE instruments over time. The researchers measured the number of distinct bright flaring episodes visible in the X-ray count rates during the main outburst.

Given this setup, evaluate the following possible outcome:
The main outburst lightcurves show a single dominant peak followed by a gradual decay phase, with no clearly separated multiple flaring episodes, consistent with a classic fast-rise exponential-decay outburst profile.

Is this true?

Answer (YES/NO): NO